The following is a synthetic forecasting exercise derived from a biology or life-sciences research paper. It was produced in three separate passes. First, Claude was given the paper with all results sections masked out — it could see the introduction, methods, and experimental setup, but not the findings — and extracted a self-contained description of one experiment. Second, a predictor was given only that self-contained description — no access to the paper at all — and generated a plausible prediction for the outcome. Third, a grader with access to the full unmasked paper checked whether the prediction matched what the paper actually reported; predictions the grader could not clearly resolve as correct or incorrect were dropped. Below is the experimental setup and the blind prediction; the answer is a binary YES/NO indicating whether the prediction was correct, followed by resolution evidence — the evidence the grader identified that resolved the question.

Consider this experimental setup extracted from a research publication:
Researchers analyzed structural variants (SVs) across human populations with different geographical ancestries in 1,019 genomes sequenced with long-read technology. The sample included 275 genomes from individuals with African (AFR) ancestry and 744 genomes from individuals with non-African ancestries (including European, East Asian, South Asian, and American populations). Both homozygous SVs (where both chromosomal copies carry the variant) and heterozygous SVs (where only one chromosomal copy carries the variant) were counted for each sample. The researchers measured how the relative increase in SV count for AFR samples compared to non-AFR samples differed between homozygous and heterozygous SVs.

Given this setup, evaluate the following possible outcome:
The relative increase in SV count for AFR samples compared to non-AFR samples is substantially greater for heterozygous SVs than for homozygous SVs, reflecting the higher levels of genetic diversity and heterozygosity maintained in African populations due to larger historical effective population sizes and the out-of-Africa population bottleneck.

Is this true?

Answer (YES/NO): YES